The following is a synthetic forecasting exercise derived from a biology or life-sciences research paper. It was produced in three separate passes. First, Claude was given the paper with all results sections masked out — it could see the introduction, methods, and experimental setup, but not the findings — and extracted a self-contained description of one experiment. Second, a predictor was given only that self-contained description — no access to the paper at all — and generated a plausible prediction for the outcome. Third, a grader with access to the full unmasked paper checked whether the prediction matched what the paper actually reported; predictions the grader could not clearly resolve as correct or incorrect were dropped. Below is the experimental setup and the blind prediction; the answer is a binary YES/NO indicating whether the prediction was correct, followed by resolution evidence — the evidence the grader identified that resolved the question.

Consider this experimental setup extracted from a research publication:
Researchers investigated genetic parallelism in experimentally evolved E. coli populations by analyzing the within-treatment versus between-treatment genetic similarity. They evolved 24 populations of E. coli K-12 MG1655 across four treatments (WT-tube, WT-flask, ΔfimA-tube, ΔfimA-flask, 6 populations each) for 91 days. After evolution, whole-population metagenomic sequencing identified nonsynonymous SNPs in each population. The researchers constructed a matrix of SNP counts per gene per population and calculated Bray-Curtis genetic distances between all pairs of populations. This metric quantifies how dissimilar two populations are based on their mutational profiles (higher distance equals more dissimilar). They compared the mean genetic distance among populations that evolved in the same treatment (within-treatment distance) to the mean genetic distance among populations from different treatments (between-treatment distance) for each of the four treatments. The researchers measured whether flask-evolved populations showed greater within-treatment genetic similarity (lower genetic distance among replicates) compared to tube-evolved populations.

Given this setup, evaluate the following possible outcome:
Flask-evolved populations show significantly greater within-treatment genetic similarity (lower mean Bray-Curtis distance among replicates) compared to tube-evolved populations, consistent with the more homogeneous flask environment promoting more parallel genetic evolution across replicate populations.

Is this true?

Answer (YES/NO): YES